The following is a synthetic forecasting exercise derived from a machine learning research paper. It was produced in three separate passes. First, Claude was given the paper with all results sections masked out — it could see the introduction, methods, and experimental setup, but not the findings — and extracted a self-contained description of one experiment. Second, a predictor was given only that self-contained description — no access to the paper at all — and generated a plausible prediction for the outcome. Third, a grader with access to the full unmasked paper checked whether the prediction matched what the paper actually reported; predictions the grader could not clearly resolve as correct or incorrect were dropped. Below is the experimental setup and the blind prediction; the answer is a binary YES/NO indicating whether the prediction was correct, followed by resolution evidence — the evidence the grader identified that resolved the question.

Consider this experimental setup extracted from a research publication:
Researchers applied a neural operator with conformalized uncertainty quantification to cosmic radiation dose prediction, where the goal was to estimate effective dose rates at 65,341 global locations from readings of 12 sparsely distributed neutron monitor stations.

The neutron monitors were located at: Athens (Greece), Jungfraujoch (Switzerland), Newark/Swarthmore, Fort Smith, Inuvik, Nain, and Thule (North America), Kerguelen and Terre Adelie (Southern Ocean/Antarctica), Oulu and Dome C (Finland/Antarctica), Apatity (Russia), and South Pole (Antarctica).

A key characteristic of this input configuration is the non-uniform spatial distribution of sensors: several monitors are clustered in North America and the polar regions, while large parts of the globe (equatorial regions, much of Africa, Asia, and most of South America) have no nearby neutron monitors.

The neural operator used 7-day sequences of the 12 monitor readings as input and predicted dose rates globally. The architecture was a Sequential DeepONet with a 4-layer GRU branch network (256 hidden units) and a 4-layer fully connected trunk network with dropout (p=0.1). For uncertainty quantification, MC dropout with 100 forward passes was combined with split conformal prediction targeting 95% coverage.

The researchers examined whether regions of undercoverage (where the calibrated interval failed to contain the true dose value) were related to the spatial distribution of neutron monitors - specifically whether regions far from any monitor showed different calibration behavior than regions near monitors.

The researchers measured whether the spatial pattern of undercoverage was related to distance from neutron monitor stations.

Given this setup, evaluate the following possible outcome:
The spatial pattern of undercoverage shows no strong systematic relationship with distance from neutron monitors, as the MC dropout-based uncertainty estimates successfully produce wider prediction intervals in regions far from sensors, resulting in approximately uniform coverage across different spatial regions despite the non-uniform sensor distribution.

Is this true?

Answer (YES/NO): NO